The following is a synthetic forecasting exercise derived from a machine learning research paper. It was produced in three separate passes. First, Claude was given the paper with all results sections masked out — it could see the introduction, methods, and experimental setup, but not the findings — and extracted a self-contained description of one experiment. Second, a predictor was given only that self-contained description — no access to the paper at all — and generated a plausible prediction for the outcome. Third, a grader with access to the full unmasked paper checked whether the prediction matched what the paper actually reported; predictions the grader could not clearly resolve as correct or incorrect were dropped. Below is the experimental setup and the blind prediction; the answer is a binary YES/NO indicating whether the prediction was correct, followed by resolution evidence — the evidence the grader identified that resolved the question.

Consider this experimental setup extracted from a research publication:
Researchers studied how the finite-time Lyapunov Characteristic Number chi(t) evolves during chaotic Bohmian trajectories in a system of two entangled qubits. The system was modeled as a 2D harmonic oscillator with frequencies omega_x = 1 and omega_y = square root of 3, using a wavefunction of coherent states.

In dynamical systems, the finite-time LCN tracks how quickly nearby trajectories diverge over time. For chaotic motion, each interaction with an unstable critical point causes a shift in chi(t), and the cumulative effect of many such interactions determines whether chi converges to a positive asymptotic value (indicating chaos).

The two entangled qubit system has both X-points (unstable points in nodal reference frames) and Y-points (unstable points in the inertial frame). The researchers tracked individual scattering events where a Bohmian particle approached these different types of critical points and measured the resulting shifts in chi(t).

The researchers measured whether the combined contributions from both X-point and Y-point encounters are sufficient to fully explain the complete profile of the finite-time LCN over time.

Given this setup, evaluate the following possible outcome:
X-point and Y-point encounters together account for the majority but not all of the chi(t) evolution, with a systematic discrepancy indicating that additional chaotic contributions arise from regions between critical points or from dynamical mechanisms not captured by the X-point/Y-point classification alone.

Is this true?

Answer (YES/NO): NO